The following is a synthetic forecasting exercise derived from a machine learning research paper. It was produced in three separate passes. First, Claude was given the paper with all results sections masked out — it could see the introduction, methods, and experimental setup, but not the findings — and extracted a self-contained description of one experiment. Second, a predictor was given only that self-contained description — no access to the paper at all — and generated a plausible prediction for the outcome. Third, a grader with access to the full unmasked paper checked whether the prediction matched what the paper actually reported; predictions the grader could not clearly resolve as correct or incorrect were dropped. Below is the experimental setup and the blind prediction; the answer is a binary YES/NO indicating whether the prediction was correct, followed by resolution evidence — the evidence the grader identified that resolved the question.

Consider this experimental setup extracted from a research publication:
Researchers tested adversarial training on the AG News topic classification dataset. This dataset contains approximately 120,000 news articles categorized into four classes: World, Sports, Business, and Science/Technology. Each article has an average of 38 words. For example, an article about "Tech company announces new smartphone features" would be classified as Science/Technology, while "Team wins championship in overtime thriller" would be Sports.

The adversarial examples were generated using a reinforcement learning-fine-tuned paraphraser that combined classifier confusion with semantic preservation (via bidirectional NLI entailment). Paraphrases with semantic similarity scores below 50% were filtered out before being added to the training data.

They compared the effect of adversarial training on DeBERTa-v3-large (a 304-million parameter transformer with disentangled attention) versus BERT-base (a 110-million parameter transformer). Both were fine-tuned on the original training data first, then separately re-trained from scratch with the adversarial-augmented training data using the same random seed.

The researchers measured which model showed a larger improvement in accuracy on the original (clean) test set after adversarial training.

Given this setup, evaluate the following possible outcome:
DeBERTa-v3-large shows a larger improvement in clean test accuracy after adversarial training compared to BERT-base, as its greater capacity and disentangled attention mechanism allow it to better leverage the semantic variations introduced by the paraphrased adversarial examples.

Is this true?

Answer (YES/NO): NO